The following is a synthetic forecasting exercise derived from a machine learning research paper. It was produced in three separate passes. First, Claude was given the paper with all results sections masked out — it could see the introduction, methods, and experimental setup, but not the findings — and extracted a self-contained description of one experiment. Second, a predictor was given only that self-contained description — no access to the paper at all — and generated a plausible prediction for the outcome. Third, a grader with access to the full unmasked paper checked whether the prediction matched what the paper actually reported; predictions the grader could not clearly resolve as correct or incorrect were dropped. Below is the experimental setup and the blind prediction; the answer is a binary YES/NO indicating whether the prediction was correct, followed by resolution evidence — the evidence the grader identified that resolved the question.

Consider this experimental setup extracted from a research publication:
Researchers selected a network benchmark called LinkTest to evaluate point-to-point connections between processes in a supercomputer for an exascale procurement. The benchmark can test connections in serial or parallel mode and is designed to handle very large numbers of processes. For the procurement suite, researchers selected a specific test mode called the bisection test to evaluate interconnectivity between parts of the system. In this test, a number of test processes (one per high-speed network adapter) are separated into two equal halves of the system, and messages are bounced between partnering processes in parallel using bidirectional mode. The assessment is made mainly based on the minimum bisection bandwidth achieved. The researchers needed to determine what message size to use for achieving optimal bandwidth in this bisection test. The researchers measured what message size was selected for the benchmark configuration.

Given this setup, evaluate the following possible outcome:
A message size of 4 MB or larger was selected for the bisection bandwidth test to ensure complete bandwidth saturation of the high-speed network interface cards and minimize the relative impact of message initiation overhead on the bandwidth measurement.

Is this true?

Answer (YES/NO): YES